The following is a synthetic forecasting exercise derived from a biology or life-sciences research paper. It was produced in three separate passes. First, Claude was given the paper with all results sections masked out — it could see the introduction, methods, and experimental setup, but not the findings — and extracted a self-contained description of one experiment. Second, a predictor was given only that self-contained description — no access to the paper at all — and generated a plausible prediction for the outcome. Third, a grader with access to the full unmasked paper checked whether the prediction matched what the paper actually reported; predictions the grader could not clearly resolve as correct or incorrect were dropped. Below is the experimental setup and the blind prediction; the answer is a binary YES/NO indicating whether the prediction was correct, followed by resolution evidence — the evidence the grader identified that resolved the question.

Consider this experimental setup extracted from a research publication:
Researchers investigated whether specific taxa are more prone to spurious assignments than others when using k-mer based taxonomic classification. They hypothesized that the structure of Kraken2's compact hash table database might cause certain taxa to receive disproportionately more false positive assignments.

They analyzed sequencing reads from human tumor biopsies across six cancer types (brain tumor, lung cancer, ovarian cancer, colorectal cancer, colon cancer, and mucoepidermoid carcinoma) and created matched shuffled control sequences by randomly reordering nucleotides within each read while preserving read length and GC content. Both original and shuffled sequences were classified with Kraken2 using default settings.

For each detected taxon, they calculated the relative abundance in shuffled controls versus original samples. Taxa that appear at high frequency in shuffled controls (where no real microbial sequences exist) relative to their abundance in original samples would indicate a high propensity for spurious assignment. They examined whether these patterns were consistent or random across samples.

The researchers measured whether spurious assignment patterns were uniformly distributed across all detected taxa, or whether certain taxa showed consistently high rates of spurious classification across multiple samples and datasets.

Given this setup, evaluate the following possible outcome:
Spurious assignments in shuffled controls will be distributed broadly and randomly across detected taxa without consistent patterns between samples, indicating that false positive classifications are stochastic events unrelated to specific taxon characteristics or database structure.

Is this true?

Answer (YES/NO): NO